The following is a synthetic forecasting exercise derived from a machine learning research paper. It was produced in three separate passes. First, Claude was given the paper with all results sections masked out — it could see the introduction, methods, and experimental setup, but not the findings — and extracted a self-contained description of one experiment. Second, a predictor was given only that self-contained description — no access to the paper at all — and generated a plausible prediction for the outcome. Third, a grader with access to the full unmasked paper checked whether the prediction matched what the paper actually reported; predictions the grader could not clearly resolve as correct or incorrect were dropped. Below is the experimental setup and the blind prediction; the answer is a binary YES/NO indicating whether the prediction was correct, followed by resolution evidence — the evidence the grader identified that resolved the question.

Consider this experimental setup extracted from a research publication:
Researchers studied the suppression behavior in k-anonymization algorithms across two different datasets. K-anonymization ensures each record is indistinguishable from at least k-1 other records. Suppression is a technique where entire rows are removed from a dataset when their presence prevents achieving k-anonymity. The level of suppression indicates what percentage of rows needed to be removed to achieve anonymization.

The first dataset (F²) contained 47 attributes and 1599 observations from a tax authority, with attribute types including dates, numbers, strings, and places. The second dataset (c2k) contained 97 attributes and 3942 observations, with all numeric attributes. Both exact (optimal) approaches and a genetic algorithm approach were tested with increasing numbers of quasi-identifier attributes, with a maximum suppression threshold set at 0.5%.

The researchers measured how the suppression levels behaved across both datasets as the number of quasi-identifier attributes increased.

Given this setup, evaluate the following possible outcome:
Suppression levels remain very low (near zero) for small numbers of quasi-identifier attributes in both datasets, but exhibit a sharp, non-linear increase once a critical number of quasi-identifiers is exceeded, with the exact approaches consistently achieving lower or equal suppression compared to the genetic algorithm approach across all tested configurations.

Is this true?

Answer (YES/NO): NO